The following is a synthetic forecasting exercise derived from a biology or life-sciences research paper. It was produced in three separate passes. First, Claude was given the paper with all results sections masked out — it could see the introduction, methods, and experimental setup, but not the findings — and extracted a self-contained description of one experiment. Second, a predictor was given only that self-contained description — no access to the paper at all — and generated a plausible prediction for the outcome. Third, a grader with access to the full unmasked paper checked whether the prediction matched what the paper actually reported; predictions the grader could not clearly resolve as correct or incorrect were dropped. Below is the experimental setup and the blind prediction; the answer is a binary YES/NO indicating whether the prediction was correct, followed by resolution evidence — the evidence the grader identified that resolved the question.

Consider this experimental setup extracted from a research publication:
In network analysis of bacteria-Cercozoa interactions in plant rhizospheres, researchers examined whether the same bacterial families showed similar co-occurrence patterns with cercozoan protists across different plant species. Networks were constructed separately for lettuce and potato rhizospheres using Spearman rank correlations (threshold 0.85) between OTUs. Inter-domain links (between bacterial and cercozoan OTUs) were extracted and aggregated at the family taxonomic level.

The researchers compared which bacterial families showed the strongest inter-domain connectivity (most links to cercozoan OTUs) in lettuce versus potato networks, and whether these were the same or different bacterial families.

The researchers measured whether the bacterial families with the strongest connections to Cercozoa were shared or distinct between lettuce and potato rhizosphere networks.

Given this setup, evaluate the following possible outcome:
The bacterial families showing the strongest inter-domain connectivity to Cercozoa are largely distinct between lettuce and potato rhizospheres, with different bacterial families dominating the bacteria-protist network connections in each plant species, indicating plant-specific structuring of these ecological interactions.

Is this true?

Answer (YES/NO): YES